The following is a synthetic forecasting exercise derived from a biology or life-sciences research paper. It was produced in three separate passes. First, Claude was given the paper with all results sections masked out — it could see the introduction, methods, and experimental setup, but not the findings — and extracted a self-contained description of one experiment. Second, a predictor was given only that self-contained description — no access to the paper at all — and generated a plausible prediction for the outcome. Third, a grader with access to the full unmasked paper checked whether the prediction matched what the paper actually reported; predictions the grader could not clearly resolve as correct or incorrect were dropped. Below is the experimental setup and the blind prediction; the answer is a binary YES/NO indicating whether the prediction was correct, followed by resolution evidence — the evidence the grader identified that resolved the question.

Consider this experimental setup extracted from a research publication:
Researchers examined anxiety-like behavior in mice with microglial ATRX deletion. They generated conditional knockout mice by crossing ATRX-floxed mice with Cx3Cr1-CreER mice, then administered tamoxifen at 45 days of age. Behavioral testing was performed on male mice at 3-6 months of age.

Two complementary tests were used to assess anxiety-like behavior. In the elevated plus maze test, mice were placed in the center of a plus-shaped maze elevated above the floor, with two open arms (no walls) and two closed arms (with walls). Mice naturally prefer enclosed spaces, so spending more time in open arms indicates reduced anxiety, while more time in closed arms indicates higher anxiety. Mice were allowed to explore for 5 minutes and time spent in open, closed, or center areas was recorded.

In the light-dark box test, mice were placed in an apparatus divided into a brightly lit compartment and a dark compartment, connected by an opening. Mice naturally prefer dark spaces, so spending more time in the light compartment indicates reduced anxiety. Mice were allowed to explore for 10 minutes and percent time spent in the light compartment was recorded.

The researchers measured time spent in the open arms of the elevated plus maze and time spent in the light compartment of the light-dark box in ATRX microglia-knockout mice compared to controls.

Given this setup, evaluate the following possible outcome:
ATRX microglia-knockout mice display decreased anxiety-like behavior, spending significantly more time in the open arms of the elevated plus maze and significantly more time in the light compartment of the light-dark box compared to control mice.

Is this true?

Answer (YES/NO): YES